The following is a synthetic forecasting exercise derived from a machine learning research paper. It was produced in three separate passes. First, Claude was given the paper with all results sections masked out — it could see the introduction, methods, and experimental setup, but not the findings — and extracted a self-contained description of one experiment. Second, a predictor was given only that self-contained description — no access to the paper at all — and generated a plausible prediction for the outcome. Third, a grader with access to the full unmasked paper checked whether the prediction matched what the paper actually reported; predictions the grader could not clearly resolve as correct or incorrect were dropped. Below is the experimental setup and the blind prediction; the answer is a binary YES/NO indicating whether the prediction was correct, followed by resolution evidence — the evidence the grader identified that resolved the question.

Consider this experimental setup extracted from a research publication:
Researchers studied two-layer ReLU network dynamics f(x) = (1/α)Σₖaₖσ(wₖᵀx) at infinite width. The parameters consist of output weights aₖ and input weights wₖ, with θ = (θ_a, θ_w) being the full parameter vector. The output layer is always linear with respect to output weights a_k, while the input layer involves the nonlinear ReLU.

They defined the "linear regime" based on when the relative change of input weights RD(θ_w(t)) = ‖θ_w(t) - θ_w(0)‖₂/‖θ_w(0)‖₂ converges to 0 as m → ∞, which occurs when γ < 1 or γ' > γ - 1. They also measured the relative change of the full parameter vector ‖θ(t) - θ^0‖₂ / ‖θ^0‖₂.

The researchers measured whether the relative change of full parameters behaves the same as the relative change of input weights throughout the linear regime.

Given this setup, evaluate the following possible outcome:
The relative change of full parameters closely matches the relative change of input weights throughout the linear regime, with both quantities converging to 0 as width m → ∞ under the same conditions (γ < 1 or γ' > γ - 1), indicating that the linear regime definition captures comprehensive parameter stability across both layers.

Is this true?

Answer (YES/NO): NO